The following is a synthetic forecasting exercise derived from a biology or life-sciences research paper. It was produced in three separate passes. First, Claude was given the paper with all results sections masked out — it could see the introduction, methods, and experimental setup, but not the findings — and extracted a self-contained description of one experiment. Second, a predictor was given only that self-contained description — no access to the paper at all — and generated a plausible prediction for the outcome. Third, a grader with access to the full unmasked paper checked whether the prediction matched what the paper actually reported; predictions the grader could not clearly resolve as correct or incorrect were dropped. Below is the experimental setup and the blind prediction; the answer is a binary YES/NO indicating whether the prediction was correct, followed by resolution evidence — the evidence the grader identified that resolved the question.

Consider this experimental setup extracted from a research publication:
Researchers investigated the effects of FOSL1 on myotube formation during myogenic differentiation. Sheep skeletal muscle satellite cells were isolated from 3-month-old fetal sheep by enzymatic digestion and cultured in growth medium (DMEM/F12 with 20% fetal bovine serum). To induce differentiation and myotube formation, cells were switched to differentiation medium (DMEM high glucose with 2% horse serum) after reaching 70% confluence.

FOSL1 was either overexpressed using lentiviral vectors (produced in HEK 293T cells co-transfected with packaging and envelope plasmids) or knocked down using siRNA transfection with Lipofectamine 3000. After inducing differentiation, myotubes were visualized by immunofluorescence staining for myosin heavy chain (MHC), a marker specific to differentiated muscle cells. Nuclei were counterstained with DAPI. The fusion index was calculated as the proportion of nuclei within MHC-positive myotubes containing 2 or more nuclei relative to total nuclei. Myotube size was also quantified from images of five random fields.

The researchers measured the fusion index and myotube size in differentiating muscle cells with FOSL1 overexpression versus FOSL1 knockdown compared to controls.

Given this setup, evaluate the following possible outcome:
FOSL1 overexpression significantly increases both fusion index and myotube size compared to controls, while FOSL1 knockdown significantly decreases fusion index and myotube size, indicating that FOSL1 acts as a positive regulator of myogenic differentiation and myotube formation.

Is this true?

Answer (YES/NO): NO